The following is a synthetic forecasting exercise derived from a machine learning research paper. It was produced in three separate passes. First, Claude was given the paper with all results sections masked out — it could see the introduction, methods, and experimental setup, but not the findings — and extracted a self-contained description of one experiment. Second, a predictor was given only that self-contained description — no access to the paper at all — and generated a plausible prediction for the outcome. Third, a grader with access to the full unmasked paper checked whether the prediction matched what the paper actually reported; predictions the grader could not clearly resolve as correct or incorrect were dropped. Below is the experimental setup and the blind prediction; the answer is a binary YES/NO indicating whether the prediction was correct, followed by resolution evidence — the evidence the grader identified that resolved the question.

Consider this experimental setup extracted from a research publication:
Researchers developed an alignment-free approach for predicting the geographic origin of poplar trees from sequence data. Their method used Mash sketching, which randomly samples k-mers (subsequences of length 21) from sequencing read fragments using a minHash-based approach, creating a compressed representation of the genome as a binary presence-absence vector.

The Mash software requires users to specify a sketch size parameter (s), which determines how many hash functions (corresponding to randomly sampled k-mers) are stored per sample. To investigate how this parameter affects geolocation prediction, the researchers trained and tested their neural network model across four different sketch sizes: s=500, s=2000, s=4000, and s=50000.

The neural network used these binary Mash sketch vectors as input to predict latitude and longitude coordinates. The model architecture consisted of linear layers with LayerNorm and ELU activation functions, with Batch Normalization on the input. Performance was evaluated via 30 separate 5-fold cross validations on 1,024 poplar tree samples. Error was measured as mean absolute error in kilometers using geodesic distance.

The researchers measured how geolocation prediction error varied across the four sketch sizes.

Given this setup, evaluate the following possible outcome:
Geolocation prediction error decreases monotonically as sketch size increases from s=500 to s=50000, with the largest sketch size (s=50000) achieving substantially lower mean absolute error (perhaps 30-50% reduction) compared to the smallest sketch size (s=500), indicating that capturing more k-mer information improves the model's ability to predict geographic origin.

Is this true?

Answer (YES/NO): NO